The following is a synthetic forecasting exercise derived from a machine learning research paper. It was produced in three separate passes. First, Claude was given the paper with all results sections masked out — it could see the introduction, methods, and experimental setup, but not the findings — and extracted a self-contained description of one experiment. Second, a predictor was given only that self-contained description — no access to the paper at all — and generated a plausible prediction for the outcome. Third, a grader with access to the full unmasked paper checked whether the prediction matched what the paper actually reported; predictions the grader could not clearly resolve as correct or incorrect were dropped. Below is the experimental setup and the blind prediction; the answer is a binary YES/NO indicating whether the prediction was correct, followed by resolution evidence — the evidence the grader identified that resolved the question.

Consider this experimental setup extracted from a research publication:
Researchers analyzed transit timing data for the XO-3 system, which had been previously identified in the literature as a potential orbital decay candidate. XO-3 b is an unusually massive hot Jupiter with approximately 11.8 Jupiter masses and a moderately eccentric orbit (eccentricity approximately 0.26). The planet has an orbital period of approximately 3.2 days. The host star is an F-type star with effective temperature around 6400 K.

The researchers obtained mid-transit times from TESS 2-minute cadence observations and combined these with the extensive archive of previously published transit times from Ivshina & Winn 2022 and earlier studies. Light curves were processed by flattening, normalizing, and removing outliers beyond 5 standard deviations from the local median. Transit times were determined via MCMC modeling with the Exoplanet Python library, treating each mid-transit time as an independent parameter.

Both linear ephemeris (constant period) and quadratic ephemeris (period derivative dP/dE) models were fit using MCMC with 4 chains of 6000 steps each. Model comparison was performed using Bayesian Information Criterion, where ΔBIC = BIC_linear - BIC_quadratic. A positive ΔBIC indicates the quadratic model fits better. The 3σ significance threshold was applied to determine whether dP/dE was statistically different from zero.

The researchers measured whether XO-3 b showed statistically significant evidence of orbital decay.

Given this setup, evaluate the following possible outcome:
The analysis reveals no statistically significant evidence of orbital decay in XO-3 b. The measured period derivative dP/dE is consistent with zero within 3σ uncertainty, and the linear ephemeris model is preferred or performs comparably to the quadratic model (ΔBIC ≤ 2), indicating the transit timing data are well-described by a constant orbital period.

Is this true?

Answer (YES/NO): NO